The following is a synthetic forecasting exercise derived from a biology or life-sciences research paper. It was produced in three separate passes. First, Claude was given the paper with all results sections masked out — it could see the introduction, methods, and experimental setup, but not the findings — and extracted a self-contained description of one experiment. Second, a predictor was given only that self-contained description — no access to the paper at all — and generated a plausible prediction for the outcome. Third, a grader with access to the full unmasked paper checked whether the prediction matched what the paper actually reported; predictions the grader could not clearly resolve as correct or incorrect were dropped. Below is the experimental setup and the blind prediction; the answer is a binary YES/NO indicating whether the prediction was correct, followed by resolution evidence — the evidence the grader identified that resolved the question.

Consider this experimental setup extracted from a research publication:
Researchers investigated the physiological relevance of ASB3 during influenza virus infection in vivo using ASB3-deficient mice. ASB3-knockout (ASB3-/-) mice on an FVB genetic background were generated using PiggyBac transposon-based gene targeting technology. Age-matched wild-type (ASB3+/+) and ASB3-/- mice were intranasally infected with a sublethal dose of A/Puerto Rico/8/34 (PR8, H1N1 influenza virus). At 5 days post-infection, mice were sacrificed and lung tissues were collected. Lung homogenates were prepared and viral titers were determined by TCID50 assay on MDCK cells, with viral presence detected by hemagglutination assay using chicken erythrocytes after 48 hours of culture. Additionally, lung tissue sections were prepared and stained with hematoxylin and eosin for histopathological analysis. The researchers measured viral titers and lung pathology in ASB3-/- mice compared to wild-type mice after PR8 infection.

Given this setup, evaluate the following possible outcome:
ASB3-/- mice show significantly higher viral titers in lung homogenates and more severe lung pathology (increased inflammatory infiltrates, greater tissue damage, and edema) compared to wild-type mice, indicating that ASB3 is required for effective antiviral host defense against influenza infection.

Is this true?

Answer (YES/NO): NO